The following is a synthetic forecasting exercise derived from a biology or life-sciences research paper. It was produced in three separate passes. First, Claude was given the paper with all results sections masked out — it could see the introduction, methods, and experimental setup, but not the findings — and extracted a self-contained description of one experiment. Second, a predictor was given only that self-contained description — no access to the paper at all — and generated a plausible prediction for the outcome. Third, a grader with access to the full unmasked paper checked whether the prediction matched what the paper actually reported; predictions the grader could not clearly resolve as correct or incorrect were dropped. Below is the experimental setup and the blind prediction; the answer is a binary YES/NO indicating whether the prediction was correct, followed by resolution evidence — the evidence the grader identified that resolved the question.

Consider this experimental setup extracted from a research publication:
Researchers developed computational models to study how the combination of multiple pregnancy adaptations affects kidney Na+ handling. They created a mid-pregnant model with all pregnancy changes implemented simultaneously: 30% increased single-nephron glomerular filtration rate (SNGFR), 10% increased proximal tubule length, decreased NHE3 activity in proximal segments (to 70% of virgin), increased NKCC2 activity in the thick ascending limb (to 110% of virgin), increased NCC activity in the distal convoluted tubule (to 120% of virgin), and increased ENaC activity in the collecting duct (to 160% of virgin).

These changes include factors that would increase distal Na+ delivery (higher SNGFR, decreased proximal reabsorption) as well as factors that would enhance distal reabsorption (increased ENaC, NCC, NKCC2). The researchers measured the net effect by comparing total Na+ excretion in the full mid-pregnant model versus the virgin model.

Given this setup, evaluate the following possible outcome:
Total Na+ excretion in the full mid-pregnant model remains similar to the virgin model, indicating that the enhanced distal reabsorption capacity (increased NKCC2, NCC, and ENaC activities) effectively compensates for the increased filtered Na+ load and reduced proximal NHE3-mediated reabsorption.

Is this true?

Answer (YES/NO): NO